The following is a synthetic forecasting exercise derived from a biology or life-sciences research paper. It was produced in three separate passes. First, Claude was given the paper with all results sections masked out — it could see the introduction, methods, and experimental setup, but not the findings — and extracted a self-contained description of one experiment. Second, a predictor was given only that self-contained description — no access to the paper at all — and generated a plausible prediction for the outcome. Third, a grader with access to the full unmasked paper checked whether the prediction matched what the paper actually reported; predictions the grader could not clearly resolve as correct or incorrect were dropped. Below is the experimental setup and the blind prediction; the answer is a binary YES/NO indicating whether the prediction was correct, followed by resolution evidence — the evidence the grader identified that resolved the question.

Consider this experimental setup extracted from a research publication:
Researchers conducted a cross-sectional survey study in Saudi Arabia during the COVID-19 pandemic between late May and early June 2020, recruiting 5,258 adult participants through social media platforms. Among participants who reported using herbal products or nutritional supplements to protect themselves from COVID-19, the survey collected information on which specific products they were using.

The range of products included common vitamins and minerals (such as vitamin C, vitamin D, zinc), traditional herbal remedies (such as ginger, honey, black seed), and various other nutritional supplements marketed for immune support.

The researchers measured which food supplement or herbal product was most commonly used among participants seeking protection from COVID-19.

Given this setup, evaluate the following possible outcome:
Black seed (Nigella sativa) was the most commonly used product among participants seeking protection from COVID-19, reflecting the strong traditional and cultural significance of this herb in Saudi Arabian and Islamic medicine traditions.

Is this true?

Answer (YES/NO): NO